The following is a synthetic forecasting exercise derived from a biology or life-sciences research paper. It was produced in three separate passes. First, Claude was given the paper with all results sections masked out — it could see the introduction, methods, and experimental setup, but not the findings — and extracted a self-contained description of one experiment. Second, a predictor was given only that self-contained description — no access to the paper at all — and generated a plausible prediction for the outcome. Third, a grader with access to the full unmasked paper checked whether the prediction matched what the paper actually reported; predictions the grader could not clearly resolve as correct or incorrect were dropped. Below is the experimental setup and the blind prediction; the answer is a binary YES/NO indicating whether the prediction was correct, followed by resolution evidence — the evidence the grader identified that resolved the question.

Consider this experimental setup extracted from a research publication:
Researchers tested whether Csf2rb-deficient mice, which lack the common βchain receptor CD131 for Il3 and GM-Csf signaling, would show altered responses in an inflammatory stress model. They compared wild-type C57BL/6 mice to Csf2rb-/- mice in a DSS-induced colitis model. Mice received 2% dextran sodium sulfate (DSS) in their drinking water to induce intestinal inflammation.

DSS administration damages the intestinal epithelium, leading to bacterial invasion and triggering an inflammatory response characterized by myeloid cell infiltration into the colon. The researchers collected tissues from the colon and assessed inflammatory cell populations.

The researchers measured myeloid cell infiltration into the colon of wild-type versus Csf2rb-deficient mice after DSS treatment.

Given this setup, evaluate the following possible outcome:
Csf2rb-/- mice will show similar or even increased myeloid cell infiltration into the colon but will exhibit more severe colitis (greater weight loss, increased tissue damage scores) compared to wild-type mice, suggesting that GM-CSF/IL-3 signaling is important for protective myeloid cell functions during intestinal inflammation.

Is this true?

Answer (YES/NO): NO